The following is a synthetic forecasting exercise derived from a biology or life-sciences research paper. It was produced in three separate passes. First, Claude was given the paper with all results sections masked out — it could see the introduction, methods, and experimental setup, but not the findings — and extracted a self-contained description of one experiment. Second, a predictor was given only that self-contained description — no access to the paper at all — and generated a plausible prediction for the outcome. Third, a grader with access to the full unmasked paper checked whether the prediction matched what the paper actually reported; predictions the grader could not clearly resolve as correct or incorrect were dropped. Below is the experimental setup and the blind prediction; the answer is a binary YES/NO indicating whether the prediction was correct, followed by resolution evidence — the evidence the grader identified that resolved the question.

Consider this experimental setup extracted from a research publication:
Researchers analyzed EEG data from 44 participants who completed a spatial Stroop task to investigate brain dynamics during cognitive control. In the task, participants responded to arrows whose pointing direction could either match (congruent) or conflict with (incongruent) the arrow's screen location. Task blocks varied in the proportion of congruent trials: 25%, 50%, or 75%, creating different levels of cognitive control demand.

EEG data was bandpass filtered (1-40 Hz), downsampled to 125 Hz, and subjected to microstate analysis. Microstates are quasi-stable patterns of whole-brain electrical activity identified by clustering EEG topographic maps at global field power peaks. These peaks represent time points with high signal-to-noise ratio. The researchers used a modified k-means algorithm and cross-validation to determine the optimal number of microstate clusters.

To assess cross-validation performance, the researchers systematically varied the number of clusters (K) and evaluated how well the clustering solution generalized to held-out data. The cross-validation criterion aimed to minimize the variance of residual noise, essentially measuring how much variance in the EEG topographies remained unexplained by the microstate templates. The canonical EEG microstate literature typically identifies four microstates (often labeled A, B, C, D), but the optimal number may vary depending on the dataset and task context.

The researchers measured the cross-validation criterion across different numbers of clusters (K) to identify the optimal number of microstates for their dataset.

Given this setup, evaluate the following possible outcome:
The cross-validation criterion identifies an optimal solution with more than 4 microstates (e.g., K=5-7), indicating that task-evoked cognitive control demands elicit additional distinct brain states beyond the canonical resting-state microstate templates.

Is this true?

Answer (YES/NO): NO